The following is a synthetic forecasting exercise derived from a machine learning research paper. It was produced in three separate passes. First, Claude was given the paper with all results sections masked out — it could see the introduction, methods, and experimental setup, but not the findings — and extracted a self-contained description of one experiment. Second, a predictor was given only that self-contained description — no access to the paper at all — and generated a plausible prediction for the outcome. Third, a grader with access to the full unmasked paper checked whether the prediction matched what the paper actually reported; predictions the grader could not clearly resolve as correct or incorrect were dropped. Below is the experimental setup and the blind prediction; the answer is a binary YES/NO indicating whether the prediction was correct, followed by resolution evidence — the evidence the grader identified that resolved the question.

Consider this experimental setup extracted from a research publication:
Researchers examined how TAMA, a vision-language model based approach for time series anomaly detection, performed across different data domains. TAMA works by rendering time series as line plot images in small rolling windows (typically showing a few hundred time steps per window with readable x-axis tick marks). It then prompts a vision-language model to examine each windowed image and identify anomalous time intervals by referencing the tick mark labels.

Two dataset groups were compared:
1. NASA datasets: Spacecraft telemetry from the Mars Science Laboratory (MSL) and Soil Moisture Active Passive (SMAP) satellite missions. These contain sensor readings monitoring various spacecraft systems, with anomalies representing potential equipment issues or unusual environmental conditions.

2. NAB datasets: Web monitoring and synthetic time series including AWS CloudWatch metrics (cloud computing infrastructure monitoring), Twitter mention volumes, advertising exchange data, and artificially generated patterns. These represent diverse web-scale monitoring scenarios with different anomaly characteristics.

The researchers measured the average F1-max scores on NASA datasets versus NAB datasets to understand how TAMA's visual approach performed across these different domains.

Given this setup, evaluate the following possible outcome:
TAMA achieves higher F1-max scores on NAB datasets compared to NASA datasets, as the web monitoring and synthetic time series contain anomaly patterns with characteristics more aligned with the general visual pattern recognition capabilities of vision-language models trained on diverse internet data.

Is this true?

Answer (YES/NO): NO